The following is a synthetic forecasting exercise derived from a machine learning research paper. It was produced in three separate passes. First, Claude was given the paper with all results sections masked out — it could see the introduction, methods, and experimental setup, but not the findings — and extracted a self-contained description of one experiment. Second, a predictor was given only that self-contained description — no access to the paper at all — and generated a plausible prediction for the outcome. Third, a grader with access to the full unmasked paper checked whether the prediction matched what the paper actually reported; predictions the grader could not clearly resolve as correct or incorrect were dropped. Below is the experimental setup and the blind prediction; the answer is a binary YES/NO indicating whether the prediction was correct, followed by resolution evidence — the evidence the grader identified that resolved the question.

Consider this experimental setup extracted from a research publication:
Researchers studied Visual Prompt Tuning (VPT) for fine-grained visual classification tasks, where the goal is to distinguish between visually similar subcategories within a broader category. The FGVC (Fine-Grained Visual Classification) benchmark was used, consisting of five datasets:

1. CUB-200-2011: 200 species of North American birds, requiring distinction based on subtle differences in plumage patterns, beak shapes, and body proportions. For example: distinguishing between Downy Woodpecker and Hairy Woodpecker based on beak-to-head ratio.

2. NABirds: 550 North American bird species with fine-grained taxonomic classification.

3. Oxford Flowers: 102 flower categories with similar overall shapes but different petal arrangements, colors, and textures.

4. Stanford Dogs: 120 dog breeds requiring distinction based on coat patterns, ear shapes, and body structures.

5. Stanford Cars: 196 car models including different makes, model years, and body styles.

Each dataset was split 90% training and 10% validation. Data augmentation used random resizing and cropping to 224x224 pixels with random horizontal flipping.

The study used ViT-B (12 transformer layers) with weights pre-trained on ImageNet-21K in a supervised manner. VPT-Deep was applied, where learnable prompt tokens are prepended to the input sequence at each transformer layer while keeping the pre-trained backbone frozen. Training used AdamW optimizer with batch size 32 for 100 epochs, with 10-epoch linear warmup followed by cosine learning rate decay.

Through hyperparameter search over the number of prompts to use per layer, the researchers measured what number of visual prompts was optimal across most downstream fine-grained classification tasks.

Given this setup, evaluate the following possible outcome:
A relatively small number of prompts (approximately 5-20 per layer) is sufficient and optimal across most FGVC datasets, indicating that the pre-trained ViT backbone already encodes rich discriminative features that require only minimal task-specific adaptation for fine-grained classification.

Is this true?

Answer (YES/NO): YES